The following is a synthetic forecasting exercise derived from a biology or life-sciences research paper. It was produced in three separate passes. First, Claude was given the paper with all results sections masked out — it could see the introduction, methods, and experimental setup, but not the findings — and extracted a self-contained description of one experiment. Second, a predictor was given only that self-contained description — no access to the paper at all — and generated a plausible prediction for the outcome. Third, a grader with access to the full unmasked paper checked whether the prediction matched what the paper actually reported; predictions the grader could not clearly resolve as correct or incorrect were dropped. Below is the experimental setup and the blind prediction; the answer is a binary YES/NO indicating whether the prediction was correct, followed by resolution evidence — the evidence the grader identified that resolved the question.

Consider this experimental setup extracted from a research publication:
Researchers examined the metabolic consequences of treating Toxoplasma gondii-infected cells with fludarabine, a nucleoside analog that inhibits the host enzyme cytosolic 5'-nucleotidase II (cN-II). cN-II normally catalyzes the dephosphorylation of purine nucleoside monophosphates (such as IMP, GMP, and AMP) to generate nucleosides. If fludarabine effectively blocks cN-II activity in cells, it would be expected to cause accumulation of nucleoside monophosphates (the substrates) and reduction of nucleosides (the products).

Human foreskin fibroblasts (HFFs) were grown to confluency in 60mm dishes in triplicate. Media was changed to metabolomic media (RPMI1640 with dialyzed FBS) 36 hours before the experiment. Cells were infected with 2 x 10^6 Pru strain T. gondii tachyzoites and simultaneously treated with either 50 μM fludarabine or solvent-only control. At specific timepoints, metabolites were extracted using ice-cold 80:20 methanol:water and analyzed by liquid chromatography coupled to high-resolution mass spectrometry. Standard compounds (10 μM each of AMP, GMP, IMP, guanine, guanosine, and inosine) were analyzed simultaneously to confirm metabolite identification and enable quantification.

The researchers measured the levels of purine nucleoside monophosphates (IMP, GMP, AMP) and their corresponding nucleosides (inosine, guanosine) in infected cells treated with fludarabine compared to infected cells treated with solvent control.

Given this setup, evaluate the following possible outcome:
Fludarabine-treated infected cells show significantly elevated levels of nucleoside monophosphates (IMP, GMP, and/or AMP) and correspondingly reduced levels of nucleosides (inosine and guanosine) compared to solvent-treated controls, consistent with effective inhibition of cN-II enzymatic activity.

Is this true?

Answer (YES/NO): NO